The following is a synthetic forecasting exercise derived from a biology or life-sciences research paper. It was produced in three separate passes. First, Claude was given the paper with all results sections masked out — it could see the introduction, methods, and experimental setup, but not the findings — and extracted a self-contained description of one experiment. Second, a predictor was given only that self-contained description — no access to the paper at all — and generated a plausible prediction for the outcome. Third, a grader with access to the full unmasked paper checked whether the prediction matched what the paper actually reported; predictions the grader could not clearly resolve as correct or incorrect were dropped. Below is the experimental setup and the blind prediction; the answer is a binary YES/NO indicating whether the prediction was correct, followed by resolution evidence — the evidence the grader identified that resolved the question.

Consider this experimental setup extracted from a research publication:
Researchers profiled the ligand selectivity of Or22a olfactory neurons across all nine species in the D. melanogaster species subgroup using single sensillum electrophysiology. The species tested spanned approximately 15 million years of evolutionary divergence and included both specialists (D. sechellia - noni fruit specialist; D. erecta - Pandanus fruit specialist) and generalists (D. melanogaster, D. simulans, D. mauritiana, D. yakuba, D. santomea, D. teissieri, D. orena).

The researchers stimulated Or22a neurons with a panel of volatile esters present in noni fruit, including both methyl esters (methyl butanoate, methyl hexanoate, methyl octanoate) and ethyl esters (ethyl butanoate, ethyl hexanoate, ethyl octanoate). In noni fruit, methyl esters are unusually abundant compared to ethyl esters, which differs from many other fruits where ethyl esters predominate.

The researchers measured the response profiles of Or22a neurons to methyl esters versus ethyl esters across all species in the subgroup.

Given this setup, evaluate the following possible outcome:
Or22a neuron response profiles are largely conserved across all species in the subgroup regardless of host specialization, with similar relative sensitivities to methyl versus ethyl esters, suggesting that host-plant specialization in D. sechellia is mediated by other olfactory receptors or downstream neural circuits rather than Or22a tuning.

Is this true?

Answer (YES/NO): NO